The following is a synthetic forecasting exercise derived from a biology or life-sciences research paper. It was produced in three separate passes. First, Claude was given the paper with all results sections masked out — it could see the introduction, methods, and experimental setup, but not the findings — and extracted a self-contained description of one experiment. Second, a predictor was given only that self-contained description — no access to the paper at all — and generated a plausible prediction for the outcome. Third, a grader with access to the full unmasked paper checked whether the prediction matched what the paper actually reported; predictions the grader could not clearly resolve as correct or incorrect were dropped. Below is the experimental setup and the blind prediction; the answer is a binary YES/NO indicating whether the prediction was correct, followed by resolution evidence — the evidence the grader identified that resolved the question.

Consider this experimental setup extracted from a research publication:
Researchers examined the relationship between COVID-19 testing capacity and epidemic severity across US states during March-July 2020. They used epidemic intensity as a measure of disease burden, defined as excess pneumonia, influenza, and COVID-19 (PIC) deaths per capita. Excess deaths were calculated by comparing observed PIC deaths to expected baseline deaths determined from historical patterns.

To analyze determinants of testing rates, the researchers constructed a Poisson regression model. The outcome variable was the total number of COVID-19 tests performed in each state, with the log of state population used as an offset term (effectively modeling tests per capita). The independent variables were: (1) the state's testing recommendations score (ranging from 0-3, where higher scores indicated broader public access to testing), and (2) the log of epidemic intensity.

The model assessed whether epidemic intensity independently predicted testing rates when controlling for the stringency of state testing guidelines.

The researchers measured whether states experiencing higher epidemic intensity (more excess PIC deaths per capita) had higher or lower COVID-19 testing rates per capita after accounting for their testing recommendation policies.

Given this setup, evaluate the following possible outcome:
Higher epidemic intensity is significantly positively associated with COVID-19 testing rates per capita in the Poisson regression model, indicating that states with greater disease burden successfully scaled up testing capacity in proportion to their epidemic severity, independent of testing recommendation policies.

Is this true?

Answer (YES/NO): YES